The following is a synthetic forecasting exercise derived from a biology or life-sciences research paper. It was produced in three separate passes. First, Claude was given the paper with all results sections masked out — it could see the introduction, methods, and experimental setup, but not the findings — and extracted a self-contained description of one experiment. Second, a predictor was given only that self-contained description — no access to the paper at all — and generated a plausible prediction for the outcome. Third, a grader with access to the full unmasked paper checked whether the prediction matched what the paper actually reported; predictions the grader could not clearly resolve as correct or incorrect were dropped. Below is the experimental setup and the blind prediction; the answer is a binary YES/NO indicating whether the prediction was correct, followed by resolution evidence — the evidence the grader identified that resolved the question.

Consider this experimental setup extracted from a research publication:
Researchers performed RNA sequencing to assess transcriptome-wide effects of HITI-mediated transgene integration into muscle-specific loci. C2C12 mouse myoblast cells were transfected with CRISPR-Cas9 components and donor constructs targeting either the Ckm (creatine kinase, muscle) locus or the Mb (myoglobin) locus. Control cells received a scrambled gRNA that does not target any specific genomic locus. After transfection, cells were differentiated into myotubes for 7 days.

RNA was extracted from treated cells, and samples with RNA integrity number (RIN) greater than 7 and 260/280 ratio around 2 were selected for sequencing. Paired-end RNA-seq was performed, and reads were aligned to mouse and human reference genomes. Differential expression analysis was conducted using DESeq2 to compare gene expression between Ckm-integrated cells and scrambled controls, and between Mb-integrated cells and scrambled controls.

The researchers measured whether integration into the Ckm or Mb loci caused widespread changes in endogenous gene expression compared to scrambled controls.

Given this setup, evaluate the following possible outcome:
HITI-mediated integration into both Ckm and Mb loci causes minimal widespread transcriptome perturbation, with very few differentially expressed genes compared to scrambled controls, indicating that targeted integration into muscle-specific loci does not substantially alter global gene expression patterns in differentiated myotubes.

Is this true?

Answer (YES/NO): NO